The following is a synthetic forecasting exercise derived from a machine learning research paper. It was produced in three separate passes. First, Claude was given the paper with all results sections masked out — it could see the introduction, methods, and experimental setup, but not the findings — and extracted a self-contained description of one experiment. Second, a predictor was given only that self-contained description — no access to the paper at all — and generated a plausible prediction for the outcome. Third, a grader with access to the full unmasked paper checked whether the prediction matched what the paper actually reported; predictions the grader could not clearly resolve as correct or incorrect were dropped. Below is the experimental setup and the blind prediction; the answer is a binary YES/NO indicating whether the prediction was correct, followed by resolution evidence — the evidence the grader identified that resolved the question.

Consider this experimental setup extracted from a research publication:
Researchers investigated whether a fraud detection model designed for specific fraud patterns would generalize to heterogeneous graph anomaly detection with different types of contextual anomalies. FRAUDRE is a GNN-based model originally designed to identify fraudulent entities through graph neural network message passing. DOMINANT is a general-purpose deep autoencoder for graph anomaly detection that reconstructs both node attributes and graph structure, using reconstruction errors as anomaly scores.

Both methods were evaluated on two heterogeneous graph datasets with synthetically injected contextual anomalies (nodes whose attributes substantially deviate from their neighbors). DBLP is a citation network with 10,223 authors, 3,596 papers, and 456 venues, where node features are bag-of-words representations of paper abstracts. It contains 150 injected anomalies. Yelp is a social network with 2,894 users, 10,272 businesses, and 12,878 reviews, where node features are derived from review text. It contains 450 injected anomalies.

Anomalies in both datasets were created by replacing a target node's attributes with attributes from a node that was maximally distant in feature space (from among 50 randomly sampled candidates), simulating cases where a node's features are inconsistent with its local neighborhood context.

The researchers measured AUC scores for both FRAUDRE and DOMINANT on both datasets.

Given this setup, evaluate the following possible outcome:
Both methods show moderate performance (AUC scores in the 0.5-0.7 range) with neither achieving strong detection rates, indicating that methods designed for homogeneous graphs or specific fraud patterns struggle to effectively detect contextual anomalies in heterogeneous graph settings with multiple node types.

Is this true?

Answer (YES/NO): NO